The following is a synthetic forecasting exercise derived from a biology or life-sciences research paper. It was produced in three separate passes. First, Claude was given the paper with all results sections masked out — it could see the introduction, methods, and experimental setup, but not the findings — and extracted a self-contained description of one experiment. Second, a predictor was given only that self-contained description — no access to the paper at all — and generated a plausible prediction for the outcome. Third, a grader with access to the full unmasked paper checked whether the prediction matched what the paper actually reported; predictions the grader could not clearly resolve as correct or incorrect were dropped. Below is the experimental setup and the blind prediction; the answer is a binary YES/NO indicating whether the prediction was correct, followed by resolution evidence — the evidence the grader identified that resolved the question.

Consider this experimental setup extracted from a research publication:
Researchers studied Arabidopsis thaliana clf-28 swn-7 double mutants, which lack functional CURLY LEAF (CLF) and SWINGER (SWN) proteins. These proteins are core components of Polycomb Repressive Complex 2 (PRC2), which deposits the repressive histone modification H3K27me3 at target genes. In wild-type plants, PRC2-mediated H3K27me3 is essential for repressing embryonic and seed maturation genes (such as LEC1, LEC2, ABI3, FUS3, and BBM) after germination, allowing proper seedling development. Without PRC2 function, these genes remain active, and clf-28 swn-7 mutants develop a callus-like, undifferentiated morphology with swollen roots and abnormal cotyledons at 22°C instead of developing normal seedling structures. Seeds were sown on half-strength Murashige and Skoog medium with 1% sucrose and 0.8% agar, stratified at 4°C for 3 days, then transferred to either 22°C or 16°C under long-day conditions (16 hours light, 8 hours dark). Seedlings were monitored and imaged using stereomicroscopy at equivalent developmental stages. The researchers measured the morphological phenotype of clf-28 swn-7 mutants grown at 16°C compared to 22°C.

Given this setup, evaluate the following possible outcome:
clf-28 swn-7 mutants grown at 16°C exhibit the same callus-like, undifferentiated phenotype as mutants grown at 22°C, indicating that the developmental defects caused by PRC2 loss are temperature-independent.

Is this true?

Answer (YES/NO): NO